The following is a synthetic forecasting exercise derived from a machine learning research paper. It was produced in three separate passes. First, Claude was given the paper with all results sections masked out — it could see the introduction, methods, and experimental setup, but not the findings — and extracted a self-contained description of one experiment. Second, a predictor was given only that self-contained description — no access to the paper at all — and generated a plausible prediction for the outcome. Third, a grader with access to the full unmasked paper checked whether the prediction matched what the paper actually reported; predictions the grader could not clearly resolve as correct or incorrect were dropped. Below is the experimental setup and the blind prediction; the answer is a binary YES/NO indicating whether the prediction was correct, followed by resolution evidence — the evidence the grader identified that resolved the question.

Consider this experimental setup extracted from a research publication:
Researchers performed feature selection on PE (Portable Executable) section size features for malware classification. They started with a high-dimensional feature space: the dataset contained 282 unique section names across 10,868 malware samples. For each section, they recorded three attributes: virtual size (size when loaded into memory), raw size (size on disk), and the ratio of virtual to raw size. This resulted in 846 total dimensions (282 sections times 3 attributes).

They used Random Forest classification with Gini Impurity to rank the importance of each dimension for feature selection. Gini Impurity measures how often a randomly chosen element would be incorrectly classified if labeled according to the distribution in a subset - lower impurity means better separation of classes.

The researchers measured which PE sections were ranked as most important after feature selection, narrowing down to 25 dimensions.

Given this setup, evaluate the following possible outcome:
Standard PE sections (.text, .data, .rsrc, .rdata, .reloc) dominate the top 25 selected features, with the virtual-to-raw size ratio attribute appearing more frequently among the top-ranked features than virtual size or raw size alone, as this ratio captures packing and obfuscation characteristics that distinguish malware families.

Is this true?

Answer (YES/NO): NO